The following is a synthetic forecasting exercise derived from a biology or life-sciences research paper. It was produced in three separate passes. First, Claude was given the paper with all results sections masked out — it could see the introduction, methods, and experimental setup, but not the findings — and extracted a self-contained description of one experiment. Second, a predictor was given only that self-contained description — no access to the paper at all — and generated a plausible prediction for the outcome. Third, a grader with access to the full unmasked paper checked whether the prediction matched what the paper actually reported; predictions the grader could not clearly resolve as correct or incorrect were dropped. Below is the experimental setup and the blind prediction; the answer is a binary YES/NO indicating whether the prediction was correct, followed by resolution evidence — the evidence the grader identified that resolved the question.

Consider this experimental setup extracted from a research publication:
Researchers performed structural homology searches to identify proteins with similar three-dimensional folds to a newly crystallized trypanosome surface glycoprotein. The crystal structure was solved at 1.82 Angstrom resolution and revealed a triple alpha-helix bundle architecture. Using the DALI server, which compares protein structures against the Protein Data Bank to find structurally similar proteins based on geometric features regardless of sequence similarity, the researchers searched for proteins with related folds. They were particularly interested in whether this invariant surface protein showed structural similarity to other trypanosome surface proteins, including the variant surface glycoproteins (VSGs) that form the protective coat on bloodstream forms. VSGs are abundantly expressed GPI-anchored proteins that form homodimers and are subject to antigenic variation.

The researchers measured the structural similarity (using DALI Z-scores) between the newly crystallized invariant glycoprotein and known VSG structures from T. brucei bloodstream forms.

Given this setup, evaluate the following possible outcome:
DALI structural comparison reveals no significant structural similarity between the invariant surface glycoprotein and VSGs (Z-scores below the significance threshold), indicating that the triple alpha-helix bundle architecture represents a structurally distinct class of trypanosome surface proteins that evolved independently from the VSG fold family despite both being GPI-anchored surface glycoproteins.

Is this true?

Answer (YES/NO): NO